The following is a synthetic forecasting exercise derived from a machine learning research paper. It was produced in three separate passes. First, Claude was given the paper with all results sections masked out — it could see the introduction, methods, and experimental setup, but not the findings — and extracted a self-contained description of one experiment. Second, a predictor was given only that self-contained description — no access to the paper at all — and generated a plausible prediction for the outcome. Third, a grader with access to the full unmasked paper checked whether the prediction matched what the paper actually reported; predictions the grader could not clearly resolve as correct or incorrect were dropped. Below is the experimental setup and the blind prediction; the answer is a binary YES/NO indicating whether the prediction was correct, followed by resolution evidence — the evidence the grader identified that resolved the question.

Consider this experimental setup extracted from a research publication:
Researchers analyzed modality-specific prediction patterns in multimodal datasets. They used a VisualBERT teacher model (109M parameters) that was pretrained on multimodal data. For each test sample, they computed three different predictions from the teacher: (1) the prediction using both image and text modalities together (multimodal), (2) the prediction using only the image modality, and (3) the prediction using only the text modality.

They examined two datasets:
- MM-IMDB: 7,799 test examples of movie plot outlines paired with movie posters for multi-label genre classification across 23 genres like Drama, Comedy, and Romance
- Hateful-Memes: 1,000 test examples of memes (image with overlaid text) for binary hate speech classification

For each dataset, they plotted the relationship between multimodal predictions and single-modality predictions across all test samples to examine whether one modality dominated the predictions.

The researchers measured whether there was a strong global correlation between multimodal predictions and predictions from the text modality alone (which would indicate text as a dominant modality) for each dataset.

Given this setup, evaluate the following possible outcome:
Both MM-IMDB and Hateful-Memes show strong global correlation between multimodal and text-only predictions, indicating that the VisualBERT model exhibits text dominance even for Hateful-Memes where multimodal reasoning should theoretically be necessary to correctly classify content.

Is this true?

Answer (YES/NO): NO